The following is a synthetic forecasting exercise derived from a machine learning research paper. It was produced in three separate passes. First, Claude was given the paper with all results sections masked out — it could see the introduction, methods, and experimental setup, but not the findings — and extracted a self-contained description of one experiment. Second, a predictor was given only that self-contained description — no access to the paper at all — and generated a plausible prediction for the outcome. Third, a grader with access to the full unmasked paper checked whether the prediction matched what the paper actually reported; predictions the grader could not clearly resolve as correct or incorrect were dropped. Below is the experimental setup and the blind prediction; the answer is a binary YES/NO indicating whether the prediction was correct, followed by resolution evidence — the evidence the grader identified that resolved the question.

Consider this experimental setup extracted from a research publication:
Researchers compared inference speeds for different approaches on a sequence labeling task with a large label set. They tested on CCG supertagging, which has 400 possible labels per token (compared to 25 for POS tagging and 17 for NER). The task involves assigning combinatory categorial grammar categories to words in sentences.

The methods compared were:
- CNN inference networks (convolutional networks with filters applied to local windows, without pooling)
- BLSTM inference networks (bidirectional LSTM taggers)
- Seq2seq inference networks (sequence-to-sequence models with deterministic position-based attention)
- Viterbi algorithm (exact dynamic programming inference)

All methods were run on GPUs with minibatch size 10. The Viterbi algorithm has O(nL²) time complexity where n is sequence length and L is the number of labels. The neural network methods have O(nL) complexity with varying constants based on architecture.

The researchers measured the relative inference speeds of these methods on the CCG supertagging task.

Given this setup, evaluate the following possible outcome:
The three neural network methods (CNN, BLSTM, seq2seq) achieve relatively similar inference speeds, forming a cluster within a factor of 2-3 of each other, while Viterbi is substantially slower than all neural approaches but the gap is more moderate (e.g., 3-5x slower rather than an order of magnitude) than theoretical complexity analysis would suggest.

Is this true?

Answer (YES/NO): NO